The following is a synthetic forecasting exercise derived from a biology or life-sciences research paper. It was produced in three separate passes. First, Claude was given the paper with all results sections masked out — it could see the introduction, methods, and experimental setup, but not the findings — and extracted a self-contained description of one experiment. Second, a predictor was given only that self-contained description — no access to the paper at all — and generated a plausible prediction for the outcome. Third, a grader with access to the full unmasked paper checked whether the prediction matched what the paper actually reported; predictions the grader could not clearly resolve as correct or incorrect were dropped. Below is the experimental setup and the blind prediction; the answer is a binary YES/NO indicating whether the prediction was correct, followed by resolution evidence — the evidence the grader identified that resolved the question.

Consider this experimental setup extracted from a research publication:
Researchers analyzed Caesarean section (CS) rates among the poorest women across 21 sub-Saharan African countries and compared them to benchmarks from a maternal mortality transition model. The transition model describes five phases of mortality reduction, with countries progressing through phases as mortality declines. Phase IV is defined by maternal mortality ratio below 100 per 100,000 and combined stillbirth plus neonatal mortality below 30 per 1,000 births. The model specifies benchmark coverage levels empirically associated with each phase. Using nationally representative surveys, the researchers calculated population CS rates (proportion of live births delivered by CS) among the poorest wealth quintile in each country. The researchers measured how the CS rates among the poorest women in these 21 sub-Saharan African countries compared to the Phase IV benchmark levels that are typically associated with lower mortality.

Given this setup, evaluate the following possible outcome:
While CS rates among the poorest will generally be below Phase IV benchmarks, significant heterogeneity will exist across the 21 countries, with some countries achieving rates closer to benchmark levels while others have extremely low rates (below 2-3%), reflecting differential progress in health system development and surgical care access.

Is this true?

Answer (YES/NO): YES